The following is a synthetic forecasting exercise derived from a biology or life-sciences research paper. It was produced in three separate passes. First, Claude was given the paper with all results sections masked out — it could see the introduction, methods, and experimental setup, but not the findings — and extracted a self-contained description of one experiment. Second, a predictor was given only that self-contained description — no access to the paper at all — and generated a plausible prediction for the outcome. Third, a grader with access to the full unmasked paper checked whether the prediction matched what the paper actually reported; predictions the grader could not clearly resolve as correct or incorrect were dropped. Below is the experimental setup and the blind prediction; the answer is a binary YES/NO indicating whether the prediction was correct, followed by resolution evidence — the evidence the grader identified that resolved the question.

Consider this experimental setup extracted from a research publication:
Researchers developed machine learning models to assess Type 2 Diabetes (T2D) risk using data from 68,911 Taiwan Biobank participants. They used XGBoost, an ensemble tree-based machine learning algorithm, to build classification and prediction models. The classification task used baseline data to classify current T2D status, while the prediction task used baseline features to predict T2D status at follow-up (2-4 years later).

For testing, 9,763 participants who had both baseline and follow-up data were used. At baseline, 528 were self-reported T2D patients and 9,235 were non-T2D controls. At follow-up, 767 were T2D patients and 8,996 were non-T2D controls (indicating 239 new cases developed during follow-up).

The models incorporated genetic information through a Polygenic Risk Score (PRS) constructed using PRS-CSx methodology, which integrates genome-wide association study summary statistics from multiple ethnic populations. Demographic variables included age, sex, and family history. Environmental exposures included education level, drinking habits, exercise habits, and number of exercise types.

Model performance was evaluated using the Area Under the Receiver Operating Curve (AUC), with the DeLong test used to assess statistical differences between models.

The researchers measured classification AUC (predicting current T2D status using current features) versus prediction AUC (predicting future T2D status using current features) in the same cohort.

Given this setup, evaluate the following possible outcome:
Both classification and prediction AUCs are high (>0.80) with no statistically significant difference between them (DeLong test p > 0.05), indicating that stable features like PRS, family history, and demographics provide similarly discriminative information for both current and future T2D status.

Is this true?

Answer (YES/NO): NO